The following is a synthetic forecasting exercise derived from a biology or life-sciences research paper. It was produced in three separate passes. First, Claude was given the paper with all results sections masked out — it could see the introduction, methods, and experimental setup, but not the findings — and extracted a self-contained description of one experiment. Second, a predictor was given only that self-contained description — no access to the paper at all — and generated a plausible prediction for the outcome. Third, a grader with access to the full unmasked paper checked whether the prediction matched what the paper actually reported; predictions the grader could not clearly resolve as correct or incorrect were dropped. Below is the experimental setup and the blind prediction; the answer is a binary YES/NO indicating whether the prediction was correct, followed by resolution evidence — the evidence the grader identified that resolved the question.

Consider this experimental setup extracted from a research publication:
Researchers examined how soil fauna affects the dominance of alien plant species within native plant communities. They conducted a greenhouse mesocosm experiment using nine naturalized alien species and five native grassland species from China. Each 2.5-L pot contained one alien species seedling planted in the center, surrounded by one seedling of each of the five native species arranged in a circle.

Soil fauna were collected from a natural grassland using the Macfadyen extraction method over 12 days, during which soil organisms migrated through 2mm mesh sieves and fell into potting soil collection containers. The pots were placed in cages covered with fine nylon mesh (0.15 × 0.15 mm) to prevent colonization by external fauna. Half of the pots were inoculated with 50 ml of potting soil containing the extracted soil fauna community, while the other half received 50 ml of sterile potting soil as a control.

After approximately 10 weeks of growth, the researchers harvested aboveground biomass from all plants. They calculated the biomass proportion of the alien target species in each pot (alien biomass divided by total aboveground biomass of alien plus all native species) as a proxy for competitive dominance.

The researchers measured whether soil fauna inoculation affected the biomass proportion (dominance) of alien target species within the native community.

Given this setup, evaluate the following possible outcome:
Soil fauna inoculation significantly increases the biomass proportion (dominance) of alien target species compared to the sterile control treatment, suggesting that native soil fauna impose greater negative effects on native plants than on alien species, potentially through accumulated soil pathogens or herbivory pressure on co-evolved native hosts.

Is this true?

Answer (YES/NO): NO